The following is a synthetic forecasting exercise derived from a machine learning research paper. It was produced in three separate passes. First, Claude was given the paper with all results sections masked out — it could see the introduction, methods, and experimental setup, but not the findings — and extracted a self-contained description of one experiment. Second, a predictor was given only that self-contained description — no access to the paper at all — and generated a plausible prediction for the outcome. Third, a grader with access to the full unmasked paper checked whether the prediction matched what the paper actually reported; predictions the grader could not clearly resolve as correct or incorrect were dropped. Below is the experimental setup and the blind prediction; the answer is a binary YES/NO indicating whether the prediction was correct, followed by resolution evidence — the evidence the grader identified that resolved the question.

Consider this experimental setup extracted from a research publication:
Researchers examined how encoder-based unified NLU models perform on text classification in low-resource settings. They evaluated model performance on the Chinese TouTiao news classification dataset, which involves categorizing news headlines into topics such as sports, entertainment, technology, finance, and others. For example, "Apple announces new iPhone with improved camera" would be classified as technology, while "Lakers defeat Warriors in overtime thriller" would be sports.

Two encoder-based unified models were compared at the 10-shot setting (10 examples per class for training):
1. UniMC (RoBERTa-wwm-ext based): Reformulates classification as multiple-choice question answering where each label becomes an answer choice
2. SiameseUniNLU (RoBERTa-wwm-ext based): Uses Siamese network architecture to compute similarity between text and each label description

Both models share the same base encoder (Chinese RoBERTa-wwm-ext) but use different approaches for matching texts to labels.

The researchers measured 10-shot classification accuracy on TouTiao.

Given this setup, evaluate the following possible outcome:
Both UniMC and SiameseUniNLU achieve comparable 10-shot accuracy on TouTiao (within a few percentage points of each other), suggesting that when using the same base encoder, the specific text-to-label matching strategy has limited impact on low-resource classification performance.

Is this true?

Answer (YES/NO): NO